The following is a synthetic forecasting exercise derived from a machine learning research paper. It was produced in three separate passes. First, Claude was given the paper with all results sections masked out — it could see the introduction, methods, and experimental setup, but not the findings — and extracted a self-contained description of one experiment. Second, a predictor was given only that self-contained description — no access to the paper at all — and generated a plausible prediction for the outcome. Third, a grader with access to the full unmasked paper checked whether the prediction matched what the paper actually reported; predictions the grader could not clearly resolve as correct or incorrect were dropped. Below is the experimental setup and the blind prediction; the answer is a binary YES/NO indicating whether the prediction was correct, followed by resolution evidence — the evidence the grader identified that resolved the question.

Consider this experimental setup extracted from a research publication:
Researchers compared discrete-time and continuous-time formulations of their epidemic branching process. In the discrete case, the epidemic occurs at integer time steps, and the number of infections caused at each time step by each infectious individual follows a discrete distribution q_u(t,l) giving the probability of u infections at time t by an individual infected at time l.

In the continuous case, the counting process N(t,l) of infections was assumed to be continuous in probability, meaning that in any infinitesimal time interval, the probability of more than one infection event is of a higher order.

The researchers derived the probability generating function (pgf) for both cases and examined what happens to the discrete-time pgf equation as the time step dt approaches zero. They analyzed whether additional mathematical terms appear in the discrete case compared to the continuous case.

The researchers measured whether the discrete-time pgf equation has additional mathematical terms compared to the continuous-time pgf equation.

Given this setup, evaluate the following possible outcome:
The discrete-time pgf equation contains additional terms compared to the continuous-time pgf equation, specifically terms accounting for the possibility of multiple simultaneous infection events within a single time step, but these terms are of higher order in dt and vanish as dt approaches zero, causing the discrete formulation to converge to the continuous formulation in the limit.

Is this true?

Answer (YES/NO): YES